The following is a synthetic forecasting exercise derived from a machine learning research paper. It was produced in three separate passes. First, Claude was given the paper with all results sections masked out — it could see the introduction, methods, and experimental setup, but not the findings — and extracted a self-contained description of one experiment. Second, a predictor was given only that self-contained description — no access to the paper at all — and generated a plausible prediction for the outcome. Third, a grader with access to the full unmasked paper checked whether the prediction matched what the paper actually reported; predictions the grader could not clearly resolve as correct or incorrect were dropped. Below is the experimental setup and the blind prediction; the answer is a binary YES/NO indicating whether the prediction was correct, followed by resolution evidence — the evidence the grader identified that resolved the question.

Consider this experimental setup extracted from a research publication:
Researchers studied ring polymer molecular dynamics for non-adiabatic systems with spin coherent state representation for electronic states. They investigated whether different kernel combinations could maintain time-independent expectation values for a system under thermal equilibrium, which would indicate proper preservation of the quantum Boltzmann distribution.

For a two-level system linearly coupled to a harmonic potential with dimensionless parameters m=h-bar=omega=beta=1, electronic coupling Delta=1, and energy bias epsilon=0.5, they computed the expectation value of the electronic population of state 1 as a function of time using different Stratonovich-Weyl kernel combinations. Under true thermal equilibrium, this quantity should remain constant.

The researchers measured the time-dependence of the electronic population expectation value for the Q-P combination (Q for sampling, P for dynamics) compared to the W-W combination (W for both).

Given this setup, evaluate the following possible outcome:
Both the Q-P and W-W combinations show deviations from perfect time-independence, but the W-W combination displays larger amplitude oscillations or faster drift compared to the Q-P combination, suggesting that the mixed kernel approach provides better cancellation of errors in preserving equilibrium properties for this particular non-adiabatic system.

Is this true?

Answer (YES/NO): NO